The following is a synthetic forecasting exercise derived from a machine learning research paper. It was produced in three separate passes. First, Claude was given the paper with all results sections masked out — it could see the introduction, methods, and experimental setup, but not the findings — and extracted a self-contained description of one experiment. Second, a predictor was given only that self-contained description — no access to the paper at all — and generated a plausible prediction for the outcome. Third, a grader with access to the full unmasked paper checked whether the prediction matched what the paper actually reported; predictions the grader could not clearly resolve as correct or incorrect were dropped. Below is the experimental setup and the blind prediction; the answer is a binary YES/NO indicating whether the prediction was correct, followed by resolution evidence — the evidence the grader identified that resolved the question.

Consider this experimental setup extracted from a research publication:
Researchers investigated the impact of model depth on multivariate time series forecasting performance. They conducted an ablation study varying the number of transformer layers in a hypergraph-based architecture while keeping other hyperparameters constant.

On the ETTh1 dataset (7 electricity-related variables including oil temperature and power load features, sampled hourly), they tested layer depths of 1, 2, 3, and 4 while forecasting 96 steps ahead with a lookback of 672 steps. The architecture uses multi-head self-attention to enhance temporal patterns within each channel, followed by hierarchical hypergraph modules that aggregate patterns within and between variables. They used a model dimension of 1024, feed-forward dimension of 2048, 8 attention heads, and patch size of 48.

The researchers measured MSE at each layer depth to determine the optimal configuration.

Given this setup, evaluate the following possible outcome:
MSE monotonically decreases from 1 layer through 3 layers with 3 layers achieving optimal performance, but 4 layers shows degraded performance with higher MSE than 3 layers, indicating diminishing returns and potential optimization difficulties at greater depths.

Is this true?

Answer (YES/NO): NO